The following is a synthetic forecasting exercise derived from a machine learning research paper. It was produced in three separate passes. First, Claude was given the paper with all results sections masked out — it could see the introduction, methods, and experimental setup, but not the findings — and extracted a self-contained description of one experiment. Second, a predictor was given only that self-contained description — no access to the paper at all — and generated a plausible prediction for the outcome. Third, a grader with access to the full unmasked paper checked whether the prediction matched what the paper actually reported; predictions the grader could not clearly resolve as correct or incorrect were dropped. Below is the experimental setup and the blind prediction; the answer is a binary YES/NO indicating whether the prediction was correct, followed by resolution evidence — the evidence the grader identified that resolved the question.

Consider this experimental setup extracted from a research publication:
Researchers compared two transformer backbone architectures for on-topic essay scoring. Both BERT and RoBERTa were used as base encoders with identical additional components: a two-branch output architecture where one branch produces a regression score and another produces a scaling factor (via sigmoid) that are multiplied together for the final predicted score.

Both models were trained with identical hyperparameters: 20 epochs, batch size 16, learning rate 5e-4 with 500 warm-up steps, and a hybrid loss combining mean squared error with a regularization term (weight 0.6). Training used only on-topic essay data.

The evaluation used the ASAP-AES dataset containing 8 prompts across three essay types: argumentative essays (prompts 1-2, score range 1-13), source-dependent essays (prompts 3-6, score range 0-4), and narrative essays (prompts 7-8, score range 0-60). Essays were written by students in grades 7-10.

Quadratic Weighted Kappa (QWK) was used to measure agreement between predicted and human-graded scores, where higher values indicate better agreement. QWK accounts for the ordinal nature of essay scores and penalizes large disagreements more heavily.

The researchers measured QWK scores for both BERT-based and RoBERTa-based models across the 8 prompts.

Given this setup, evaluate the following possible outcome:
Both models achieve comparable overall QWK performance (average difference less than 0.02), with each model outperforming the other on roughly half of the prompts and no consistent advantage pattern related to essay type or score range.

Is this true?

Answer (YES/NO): NO